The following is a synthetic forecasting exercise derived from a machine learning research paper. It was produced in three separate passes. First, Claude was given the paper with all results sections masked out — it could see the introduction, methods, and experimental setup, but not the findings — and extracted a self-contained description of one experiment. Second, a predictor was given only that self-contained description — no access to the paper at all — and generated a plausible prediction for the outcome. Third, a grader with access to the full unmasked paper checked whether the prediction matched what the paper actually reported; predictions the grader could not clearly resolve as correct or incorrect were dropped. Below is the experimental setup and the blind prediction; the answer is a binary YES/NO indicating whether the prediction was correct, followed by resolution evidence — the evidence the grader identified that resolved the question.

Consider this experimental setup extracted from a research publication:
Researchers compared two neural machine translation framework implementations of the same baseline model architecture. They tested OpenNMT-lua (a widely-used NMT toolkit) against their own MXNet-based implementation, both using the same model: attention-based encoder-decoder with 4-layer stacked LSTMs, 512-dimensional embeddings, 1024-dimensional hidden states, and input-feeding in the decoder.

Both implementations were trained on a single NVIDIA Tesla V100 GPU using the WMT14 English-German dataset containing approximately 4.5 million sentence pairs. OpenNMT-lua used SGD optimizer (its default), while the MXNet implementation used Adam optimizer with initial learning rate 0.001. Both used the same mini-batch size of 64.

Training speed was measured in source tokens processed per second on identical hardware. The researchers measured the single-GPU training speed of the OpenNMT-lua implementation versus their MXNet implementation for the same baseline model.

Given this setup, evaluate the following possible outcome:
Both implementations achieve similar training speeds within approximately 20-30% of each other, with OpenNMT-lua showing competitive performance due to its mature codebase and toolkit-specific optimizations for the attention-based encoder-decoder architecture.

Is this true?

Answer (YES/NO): YES